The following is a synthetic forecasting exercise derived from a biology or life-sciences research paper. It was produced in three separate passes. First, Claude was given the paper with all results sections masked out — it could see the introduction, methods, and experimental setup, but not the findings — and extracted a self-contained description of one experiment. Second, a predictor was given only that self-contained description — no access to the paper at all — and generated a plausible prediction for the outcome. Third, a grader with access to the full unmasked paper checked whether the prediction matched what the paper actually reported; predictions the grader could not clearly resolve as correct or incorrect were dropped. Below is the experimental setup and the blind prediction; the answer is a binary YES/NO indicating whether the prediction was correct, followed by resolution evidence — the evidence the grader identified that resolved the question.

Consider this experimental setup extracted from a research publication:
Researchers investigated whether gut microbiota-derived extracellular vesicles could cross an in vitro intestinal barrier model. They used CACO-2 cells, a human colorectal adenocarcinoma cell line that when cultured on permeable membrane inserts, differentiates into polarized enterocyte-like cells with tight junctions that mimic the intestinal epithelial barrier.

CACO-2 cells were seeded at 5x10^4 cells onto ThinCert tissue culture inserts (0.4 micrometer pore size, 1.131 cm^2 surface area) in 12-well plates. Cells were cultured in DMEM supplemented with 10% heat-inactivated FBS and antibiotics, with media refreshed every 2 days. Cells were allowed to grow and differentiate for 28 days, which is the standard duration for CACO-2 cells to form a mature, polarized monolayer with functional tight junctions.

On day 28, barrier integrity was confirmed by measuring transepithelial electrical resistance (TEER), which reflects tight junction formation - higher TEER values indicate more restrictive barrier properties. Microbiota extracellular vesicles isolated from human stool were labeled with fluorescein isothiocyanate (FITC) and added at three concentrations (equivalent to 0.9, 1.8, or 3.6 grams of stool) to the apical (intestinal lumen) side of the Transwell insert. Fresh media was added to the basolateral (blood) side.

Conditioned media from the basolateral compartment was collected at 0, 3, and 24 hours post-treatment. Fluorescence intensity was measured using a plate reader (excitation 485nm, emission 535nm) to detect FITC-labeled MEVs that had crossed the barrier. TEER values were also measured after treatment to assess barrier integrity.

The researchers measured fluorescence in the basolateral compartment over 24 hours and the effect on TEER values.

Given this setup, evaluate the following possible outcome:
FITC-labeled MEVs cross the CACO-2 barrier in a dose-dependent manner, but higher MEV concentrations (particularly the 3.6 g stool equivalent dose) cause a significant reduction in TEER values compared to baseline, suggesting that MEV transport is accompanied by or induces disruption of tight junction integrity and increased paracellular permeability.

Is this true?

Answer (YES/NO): YES